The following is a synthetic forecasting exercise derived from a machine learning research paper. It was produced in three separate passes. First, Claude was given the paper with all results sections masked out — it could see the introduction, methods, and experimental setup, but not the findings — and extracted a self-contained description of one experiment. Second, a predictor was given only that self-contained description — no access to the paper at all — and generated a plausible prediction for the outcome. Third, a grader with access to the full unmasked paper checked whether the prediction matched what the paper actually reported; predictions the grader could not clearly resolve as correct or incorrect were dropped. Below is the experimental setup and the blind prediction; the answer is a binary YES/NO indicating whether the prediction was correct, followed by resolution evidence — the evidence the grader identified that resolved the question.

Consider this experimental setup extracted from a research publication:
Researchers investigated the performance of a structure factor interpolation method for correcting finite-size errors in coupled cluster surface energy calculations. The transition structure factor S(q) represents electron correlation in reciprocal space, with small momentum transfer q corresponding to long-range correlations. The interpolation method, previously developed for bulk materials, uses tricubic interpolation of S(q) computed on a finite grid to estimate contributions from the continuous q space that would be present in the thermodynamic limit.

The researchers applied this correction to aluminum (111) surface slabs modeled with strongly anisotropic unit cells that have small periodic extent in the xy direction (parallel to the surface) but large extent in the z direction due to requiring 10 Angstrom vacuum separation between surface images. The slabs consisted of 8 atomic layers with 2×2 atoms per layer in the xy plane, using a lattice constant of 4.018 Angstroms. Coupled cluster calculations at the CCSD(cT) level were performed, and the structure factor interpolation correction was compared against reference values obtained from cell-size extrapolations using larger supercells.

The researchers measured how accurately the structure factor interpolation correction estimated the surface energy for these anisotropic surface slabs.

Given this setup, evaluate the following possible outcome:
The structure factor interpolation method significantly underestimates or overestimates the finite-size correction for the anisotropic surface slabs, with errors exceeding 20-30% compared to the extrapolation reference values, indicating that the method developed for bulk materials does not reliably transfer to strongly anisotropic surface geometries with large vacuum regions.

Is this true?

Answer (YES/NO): YES